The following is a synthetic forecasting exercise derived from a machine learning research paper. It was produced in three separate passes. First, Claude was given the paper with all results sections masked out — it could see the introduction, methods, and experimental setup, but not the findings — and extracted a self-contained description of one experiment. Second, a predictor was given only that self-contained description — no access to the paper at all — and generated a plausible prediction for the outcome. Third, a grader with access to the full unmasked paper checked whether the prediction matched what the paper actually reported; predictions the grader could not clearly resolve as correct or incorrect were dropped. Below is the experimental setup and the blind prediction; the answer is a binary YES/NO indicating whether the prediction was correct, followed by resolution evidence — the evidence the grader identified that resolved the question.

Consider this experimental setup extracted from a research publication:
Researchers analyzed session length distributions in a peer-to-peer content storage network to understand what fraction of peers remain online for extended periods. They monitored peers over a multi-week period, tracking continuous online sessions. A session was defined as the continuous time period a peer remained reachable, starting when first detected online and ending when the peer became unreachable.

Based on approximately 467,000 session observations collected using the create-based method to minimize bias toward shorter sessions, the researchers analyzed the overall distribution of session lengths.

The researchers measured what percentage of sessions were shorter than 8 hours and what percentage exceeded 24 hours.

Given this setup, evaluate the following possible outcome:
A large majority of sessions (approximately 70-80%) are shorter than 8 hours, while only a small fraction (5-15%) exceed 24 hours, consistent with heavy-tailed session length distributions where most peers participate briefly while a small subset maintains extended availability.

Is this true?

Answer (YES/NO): NO